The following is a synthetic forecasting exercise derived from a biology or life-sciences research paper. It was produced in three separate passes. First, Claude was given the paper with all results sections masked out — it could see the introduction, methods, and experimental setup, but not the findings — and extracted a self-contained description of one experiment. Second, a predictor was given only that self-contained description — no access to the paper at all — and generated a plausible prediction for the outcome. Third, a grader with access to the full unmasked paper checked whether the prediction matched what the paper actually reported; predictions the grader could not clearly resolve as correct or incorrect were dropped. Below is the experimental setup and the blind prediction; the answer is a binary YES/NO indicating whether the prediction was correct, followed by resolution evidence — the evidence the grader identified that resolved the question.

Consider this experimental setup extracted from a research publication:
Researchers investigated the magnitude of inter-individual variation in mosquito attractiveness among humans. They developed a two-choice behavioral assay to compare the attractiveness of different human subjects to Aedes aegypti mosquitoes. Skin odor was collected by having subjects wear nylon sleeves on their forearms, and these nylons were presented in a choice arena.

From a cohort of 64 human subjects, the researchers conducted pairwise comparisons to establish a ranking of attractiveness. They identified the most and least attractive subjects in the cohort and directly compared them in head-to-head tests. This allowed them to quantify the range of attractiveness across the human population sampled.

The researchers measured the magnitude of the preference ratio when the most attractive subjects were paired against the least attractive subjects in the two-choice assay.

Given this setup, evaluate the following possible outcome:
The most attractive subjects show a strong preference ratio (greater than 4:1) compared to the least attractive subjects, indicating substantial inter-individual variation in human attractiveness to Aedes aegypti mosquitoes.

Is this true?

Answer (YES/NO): YES